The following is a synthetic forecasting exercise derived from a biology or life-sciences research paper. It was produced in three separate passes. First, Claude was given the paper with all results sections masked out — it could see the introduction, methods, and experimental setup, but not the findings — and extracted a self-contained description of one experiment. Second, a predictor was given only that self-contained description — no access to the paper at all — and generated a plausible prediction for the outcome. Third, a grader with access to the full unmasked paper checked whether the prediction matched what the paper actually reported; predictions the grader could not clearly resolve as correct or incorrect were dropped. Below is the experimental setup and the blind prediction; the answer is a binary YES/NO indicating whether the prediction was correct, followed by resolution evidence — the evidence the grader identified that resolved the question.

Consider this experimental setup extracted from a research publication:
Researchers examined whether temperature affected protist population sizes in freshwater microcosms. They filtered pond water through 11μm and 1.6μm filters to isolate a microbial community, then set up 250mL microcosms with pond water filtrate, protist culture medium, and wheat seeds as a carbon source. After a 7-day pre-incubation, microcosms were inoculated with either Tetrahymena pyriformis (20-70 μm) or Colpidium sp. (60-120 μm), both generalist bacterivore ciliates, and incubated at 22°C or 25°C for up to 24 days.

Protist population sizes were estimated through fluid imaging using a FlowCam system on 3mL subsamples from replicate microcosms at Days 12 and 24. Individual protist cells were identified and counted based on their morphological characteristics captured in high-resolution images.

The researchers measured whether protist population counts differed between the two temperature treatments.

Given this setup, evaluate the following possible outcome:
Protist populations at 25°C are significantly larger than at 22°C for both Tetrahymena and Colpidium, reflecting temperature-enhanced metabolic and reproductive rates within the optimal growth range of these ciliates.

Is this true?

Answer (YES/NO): NO